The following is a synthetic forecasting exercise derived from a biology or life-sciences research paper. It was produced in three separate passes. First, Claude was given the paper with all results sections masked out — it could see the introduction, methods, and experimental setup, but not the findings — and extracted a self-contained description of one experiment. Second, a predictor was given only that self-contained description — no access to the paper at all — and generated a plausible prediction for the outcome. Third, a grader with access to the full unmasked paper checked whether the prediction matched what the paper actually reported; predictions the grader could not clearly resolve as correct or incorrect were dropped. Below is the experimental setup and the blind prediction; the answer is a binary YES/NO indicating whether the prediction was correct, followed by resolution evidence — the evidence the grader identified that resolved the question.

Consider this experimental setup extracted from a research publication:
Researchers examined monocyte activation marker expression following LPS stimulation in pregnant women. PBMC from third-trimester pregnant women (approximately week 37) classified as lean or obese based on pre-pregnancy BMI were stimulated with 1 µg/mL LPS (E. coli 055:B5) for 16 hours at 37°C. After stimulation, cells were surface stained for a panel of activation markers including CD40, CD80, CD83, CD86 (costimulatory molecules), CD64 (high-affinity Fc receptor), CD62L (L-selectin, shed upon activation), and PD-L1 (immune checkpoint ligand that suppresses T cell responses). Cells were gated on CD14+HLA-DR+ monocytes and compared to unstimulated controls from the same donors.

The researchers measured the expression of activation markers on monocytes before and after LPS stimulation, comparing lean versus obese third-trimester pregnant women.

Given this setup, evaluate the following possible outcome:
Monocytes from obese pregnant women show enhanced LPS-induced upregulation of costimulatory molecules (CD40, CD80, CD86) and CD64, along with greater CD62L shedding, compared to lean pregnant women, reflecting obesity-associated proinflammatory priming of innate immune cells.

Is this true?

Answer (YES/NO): NO